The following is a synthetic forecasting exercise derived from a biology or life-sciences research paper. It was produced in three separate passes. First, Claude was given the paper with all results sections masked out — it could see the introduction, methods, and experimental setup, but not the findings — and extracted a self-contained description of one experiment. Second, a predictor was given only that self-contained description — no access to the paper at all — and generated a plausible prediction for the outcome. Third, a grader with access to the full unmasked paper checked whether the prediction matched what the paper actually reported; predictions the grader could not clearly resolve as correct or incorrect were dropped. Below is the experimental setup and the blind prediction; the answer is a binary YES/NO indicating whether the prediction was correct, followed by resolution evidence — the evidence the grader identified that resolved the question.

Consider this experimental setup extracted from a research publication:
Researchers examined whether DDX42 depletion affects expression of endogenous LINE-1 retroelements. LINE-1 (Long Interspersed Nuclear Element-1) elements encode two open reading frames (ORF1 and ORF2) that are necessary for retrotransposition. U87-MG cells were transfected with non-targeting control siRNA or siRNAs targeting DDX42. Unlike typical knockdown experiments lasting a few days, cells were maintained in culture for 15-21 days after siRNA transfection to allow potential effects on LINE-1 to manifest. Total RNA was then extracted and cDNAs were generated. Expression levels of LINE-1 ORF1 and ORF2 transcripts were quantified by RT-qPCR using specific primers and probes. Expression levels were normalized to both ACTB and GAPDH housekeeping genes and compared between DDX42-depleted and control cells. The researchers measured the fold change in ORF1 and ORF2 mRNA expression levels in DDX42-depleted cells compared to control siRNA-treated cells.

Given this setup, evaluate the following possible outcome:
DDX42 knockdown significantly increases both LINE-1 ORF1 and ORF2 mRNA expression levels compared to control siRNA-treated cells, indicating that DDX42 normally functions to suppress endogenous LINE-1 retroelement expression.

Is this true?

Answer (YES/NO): YES